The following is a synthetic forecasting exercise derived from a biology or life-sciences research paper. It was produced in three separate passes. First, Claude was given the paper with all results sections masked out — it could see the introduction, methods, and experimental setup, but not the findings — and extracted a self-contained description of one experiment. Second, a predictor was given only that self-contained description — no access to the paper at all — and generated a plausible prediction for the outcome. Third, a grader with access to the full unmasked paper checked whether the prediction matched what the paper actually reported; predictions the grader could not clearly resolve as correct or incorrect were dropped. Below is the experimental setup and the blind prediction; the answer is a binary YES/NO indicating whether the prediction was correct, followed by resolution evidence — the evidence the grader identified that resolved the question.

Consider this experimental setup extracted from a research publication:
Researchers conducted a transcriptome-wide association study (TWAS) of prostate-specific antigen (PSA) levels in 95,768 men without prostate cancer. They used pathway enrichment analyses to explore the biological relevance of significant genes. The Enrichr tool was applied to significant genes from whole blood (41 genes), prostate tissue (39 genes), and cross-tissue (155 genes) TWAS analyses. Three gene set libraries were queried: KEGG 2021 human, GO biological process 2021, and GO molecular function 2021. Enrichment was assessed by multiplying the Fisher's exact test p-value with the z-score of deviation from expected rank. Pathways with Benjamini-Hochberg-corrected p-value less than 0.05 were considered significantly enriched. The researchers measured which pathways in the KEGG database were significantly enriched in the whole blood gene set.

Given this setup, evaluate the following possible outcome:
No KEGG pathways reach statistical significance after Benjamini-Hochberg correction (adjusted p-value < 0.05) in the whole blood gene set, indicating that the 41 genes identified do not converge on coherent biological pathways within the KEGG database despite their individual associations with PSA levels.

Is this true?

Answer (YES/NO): NO